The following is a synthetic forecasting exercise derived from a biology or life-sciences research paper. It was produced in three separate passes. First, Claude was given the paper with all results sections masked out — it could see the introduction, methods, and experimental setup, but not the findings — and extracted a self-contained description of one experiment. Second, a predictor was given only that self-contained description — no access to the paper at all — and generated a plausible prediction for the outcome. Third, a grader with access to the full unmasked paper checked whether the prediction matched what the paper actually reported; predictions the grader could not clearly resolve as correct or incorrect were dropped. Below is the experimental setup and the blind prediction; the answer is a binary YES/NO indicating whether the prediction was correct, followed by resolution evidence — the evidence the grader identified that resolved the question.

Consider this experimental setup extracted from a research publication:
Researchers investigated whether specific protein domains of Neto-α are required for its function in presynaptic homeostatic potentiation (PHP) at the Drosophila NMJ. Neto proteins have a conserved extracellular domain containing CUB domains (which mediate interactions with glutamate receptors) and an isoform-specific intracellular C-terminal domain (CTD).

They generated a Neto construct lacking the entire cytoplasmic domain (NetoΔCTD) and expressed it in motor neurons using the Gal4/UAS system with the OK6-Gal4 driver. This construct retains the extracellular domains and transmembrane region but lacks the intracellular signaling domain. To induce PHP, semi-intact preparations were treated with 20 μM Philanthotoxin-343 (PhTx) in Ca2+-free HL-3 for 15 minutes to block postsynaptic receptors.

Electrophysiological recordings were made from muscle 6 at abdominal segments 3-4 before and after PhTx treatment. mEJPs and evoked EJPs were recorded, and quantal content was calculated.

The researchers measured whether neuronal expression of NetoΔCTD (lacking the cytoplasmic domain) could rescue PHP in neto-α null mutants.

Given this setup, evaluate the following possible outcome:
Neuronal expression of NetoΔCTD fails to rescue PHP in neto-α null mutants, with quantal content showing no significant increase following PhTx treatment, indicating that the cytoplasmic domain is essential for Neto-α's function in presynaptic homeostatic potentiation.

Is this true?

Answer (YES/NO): YES